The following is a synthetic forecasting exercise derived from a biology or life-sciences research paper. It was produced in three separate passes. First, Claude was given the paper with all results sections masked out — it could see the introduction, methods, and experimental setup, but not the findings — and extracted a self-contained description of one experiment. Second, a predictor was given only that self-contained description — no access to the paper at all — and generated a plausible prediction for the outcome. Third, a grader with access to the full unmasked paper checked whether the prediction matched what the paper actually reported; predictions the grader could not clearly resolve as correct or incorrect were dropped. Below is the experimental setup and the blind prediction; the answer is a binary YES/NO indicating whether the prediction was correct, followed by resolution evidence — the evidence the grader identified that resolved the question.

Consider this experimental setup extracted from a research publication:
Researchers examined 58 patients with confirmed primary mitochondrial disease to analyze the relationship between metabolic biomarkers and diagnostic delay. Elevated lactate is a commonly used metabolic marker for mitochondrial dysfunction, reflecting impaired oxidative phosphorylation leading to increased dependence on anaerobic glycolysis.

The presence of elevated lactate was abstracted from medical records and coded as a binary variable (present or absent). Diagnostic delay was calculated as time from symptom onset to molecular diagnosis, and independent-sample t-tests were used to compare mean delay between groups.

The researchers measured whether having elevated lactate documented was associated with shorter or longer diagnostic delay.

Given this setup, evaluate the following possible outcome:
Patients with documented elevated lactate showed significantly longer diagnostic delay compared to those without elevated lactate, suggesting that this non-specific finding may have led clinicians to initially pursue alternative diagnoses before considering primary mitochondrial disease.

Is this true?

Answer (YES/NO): NO